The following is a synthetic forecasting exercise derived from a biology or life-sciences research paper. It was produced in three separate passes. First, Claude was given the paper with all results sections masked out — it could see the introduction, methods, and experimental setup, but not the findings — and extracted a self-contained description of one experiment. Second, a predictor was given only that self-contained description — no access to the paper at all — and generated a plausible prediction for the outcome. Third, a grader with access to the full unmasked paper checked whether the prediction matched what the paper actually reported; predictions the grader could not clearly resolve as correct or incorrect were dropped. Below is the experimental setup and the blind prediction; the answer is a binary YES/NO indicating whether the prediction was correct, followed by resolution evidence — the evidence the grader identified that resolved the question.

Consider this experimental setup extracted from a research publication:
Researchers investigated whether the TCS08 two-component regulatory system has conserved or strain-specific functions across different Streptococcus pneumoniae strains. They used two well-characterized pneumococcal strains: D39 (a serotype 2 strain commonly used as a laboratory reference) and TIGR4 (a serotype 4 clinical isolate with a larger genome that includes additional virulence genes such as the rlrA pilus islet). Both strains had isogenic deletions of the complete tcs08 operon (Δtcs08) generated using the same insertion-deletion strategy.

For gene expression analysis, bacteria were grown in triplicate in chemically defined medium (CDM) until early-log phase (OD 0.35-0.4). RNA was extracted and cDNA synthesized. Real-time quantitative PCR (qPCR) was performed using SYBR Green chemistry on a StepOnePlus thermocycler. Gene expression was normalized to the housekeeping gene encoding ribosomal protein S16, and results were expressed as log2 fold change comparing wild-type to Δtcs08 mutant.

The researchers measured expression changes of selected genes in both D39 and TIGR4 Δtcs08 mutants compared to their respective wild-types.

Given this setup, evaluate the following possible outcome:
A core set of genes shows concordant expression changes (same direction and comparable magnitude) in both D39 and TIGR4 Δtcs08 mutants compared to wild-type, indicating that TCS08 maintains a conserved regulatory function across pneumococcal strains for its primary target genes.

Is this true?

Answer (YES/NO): NO